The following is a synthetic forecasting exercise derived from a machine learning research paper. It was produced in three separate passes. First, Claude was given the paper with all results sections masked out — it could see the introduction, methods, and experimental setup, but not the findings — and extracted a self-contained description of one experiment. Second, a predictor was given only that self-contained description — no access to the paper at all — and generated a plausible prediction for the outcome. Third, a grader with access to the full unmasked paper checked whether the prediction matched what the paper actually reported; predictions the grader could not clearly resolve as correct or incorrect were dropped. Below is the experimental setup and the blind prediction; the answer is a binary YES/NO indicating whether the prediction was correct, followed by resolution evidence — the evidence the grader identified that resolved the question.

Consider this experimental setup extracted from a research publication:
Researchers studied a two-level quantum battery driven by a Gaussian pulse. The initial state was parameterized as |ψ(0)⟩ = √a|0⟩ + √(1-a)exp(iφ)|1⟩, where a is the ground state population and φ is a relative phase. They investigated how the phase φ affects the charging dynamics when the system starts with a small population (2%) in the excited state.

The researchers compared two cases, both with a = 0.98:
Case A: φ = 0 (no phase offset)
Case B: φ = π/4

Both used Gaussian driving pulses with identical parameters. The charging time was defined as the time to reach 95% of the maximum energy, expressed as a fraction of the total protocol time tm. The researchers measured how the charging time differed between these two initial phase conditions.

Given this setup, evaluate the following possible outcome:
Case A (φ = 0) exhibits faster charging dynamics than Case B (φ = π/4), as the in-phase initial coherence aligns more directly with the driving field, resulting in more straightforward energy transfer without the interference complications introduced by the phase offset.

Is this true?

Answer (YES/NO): YES